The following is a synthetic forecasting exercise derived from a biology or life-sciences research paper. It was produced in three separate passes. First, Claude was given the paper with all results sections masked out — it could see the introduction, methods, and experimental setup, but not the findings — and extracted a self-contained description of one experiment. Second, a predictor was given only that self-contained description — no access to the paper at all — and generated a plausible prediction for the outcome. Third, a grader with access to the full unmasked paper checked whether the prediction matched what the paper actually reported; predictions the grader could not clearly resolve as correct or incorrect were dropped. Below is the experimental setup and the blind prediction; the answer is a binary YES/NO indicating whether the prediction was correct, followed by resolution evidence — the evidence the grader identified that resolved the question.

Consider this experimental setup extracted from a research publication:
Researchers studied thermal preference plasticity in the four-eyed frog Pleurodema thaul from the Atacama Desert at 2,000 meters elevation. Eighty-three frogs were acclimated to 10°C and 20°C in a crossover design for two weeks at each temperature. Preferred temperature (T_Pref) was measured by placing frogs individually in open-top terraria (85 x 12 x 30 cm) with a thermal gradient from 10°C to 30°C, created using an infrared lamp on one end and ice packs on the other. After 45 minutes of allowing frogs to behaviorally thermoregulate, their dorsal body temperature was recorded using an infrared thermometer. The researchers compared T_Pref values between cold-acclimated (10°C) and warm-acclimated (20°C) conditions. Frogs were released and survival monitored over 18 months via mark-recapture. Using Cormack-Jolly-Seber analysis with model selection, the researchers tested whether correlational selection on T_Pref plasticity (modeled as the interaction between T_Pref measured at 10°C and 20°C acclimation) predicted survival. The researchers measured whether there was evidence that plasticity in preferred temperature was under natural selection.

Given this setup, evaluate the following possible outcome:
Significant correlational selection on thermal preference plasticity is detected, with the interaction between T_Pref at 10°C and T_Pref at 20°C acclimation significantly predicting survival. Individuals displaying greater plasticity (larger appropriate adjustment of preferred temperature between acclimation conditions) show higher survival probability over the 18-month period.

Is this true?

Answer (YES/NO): NO